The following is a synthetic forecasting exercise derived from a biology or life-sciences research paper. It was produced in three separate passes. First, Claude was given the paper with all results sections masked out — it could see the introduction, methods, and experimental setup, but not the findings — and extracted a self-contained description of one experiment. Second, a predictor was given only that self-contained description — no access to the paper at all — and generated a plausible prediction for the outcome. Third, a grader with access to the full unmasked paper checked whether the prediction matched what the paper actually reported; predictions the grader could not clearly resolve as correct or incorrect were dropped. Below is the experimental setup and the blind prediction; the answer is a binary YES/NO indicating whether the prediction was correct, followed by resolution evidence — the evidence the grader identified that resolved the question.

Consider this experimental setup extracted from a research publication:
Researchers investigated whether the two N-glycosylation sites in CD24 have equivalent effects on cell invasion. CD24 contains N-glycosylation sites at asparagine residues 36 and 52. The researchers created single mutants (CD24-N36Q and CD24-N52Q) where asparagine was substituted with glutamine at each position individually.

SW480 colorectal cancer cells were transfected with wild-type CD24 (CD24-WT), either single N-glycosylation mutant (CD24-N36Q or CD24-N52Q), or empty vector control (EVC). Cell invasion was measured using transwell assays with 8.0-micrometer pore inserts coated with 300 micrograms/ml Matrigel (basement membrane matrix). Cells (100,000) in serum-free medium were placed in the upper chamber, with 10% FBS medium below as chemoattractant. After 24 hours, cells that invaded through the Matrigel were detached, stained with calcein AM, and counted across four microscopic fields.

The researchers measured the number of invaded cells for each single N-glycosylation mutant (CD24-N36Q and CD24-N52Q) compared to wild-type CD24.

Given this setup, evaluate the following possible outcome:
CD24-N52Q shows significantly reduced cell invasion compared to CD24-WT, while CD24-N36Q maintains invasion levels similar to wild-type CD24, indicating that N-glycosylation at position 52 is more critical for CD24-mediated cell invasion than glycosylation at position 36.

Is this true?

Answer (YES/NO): NO